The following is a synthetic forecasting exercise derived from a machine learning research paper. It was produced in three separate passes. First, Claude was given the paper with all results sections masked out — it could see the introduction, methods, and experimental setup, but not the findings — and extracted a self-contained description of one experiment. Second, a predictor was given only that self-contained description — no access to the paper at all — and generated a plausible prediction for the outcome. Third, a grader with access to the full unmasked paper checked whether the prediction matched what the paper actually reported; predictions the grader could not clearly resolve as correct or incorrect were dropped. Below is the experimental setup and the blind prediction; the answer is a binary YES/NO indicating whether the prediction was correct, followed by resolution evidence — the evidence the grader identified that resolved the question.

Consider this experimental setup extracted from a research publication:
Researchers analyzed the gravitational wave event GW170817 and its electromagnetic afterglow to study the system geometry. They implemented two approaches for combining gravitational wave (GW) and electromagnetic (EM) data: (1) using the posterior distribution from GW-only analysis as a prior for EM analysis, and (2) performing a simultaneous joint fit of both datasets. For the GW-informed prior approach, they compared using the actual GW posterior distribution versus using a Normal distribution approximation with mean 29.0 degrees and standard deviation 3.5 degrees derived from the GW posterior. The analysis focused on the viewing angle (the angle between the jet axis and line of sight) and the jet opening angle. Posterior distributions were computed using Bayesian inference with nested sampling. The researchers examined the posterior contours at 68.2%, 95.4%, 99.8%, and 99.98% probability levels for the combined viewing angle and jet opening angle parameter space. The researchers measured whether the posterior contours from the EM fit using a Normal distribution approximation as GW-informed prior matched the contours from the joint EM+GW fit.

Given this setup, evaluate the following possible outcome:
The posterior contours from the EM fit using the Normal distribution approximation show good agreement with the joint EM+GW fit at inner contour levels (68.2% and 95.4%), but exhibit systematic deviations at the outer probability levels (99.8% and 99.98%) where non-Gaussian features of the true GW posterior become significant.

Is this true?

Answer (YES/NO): NO